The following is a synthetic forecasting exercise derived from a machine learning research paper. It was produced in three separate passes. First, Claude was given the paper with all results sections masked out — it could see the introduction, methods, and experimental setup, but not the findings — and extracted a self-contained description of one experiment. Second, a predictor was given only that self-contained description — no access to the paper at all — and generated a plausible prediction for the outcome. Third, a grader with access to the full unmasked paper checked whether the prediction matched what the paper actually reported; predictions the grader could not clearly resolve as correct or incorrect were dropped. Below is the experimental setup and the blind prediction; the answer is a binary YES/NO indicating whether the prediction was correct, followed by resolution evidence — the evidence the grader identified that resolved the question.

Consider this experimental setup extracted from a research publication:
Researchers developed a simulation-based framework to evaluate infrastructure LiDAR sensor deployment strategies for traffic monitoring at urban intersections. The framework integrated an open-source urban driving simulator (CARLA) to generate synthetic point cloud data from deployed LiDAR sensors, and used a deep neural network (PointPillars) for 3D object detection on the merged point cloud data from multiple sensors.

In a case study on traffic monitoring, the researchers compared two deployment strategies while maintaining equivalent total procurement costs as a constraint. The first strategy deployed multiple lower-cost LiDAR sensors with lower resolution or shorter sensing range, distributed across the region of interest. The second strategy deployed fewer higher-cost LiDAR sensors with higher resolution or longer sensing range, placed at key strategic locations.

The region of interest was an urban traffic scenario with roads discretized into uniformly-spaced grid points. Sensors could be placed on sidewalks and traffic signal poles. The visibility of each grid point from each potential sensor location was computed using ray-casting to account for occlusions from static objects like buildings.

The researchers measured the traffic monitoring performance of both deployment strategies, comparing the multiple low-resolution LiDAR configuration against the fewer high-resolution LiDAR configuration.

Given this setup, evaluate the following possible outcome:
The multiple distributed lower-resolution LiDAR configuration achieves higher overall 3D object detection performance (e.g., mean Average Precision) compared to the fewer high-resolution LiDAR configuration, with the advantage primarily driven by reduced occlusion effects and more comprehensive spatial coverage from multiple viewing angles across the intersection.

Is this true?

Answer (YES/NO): NO